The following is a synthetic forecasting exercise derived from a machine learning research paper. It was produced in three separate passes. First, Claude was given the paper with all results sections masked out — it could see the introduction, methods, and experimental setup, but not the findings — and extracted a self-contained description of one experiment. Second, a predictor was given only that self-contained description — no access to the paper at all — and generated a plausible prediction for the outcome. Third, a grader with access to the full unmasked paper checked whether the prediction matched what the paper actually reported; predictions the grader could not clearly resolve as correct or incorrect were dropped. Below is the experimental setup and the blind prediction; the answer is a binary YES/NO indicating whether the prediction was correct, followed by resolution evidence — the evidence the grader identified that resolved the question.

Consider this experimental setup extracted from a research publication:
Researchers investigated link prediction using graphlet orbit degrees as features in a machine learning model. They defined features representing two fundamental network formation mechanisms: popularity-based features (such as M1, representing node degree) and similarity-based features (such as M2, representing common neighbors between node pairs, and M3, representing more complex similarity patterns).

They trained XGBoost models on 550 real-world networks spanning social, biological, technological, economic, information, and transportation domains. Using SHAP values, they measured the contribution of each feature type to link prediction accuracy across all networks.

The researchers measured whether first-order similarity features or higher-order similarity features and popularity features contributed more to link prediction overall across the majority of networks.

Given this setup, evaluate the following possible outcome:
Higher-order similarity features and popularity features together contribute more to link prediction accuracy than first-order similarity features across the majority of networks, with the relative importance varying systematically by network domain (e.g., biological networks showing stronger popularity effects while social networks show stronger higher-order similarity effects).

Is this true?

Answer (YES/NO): NO